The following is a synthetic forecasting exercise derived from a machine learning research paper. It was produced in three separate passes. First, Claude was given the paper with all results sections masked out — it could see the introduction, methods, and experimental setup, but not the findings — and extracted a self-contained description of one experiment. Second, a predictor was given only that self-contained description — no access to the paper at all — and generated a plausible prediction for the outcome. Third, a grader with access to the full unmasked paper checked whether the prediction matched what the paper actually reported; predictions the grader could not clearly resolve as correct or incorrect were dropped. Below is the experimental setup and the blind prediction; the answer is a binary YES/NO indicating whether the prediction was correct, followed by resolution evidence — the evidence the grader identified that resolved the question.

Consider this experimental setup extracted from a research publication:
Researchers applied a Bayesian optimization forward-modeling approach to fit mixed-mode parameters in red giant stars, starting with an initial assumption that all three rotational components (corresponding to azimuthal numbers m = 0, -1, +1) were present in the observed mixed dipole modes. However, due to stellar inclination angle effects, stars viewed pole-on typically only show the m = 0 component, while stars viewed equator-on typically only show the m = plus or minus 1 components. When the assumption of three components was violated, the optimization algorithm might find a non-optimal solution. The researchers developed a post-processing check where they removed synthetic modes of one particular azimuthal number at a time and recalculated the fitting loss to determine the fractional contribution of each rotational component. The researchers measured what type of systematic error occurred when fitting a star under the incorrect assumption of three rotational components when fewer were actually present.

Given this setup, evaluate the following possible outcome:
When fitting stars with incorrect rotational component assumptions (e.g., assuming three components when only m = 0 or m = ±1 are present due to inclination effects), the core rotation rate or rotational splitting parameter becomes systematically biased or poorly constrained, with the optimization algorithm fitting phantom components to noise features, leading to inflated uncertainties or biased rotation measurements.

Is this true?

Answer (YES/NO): NO